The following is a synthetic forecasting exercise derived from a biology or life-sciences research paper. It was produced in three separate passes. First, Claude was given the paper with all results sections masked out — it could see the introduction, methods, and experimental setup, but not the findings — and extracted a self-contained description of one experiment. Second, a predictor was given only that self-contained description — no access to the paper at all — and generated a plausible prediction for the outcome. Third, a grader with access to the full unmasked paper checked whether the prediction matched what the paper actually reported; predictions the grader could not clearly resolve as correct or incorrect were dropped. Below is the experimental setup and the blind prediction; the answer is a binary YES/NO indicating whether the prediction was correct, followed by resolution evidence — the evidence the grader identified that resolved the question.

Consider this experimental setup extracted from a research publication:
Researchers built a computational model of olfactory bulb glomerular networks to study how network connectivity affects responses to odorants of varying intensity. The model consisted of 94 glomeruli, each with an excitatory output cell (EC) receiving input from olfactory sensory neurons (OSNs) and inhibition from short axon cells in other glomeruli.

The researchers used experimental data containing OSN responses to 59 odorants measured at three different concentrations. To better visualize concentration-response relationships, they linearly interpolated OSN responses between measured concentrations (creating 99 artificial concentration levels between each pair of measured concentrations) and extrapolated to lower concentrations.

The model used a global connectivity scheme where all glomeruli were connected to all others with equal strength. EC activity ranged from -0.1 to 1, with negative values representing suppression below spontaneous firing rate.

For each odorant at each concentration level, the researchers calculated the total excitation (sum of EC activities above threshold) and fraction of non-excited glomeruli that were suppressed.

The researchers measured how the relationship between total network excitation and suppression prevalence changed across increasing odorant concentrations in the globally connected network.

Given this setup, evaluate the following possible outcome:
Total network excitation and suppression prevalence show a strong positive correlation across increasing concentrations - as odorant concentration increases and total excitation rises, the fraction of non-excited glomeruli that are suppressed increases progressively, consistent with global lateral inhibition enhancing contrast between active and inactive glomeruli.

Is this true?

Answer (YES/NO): NO